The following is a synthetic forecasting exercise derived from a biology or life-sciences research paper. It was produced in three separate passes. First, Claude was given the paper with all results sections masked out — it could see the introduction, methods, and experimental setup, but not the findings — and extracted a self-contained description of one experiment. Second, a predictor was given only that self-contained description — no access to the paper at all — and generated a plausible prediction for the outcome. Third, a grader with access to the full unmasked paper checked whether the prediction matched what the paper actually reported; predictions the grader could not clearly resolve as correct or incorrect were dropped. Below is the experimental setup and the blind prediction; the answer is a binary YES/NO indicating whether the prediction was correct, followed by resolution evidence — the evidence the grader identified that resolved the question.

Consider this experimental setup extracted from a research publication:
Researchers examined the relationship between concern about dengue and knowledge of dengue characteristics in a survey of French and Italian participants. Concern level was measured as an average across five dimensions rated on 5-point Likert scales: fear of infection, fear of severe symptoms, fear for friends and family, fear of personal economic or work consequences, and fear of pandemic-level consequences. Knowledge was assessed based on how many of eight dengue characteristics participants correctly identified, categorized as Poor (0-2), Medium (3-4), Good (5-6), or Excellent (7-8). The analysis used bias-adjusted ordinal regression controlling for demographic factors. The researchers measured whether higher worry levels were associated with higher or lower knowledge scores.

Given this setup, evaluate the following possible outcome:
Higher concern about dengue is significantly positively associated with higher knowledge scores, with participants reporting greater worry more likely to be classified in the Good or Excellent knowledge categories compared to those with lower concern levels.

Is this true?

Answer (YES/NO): YES